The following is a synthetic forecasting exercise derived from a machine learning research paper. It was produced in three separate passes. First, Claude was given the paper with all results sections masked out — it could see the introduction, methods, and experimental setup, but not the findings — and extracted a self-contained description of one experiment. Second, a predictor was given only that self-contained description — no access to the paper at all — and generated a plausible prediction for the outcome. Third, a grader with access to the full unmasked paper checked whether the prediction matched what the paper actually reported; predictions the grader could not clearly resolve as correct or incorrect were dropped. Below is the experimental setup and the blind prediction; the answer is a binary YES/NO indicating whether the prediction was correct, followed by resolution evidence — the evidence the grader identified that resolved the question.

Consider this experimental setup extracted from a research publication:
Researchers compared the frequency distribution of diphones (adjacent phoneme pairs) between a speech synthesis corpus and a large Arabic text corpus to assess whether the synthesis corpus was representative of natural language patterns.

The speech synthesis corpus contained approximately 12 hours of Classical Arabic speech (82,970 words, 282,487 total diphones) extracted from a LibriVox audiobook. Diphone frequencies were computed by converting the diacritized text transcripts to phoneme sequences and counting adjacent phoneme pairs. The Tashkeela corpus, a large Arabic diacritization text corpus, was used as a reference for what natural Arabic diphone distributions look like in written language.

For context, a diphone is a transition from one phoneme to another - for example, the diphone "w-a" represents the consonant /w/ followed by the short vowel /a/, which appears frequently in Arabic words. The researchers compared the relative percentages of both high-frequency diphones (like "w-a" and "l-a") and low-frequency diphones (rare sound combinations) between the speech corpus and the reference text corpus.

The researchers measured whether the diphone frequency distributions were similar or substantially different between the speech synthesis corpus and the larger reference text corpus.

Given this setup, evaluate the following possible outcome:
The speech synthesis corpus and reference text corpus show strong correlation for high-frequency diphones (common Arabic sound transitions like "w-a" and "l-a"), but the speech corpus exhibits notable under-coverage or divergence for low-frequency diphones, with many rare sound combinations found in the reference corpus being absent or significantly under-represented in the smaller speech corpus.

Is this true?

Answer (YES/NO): NO